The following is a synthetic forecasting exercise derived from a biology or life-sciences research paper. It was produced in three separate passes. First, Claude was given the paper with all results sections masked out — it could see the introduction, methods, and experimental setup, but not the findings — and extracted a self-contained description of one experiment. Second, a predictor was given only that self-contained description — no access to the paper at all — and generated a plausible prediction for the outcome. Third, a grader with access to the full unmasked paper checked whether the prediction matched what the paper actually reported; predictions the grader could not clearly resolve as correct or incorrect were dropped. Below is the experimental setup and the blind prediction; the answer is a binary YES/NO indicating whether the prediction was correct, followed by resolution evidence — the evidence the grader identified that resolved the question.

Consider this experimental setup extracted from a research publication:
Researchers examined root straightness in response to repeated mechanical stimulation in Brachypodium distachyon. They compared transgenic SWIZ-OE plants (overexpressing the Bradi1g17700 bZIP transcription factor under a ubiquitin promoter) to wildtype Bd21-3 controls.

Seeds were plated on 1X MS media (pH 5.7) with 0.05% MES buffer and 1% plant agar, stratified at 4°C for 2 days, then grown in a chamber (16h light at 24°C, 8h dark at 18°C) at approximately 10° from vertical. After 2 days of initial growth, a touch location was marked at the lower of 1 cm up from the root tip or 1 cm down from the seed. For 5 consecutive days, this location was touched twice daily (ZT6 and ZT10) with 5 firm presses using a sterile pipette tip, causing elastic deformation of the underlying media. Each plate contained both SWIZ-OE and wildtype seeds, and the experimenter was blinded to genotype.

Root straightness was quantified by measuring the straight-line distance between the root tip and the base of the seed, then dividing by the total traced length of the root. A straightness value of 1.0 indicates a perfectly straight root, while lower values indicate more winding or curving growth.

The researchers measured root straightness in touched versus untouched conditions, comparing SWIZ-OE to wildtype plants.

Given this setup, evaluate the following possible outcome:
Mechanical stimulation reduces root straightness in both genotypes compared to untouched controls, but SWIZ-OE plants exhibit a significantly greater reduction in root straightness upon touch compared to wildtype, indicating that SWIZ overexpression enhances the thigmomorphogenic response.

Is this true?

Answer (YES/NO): NO